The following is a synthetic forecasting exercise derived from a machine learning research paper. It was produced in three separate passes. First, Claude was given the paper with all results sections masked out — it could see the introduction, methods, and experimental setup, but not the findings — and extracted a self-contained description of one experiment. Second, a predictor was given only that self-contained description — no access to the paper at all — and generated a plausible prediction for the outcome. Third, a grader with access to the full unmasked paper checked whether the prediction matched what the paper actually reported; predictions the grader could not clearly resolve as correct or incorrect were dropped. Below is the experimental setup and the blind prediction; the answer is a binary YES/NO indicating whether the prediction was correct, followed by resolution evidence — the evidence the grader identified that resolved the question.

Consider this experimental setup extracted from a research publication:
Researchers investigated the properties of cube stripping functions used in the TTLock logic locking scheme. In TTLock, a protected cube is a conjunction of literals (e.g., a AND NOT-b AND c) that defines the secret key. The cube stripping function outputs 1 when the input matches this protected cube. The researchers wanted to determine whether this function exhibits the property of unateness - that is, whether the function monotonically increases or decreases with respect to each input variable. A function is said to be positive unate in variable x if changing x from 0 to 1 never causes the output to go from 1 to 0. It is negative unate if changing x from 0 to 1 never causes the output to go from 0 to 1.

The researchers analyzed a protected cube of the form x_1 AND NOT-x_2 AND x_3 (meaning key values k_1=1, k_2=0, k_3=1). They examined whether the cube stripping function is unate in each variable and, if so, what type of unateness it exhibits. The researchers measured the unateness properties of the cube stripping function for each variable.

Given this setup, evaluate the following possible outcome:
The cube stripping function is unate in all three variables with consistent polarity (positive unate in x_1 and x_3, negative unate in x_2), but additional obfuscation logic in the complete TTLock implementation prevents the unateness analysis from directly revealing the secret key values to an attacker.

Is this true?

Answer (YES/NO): NO